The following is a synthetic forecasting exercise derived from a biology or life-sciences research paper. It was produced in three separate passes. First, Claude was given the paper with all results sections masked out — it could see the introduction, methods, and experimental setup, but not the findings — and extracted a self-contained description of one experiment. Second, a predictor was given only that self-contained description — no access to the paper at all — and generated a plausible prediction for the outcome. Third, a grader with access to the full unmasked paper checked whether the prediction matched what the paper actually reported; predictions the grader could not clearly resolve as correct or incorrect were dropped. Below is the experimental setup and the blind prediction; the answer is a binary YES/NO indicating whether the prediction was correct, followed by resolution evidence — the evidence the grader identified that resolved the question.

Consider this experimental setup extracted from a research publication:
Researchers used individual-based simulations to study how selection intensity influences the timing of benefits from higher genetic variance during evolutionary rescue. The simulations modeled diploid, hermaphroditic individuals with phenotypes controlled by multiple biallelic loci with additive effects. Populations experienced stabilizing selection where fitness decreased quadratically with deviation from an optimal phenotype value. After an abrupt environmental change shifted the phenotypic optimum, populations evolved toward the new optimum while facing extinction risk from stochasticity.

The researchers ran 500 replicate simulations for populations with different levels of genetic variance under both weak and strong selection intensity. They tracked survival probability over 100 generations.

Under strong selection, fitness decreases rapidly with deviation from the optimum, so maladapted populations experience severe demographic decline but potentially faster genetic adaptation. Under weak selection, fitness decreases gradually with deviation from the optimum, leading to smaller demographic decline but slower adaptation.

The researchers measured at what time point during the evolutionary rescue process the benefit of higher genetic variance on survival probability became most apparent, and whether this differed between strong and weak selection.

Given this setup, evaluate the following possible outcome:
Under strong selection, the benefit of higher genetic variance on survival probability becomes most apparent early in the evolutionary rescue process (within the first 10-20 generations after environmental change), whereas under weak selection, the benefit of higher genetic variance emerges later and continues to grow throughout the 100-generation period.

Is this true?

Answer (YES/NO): NO